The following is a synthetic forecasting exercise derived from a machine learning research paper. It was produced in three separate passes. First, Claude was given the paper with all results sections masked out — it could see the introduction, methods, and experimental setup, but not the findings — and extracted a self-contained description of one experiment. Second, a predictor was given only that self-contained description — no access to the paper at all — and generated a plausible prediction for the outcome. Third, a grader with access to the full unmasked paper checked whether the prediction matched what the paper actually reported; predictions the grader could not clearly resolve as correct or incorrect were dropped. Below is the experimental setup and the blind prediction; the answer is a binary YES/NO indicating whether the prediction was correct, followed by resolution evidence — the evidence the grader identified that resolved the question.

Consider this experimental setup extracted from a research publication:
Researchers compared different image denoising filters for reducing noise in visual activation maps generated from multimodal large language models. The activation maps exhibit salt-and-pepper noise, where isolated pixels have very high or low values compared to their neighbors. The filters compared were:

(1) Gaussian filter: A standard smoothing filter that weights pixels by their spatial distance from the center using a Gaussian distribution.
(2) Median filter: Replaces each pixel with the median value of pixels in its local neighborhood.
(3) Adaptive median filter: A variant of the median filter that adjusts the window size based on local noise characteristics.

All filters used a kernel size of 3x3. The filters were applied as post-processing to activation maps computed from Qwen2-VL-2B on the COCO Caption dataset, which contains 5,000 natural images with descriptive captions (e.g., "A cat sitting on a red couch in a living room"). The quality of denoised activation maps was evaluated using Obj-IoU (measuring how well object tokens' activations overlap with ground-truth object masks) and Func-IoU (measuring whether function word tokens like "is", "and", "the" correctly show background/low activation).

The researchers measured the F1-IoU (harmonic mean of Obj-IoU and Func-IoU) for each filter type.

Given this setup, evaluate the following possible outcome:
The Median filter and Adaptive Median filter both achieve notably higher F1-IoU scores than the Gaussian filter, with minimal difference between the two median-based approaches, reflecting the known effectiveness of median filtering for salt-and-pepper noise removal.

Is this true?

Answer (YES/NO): NO